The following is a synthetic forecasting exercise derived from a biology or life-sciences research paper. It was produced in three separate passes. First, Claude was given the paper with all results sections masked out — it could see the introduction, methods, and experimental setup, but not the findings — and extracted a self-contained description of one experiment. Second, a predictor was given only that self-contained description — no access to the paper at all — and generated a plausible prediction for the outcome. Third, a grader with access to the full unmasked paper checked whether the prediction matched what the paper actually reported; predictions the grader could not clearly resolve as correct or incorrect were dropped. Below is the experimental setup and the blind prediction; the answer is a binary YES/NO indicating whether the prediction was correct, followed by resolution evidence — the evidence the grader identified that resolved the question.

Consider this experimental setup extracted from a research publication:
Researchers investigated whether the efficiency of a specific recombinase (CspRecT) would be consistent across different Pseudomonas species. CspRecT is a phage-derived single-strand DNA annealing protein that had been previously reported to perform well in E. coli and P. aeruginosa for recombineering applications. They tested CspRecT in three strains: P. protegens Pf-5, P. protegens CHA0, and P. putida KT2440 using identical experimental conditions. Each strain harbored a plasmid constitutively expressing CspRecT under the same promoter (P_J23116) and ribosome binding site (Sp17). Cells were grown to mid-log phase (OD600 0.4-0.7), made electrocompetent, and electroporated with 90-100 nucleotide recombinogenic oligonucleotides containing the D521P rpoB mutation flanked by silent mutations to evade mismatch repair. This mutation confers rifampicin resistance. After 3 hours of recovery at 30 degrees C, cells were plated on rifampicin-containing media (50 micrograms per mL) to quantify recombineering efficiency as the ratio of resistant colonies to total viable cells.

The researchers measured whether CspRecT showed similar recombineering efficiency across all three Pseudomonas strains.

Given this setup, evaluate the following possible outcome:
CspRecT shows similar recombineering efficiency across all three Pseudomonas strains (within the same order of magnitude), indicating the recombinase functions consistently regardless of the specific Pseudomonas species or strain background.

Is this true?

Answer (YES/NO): NO